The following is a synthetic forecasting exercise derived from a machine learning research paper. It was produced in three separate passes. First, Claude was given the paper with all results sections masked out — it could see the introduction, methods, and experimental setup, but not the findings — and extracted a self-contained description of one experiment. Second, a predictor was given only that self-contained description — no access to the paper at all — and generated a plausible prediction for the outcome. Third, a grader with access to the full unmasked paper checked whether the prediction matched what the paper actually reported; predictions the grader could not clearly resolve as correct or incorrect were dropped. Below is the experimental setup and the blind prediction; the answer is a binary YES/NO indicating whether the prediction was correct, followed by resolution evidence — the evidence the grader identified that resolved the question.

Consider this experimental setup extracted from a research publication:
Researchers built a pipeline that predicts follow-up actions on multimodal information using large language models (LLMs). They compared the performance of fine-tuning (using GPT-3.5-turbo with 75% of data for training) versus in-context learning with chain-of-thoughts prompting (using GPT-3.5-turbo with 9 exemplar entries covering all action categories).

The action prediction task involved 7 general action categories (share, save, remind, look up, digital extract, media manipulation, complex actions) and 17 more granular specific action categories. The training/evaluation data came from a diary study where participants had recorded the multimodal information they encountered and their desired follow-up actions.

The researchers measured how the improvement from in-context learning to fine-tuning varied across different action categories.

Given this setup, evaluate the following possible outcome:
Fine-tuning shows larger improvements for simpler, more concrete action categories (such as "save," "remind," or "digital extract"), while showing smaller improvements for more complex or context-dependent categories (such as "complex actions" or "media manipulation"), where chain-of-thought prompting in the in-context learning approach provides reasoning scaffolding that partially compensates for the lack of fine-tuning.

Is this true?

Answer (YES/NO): NO